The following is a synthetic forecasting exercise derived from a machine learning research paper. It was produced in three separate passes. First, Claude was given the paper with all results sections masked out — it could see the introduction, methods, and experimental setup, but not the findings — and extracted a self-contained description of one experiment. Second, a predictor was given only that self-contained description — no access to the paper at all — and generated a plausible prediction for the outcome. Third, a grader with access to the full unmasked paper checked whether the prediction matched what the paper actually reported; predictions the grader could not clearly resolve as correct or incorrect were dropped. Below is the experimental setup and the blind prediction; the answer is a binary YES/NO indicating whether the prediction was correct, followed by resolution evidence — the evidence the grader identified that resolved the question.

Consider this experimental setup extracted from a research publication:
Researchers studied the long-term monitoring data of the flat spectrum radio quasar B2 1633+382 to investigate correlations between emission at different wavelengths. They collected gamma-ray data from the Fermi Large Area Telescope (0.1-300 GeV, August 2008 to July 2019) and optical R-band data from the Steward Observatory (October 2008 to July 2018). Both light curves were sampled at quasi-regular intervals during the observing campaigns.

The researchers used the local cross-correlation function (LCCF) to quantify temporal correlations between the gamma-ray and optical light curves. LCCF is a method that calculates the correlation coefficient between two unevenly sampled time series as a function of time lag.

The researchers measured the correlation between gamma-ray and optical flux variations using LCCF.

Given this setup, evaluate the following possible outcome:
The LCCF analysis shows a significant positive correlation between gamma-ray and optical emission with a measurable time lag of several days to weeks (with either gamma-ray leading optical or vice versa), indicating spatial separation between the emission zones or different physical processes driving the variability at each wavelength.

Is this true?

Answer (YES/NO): NO